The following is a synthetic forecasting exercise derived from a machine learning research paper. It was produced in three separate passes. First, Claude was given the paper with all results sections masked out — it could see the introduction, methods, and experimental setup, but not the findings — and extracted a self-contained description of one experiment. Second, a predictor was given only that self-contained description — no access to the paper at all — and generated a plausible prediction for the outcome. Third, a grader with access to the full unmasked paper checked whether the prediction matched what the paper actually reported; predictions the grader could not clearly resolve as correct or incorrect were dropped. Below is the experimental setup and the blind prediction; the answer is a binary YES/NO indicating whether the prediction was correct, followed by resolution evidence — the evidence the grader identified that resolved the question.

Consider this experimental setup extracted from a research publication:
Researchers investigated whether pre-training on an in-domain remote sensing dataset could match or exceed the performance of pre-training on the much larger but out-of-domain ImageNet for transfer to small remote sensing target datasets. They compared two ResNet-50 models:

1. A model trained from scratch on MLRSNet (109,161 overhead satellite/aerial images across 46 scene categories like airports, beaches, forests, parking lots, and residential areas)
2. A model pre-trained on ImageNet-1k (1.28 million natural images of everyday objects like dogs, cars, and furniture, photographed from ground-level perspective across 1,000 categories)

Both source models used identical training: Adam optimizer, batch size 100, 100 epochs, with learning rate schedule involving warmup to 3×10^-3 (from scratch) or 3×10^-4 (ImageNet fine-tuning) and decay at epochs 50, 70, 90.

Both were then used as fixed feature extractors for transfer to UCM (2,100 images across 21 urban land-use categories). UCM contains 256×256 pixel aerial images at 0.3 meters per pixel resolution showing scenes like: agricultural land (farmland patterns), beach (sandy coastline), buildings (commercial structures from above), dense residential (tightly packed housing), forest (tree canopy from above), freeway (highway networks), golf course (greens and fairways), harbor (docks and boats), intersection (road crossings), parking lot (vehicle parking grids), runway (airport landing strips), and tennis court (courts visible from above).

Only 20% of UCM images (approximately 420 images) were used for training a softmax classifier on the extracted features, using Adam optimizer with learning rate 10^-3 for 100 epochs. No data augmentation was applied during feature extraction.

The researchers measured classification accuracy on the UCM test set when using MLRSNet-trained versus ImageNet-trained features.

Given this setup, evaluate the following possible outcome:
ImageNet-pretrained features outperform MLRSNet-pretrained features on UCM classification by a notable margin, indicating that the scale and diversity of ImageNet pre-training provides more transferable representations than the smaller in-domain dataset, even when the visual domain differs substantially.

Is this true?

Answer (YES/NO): NO